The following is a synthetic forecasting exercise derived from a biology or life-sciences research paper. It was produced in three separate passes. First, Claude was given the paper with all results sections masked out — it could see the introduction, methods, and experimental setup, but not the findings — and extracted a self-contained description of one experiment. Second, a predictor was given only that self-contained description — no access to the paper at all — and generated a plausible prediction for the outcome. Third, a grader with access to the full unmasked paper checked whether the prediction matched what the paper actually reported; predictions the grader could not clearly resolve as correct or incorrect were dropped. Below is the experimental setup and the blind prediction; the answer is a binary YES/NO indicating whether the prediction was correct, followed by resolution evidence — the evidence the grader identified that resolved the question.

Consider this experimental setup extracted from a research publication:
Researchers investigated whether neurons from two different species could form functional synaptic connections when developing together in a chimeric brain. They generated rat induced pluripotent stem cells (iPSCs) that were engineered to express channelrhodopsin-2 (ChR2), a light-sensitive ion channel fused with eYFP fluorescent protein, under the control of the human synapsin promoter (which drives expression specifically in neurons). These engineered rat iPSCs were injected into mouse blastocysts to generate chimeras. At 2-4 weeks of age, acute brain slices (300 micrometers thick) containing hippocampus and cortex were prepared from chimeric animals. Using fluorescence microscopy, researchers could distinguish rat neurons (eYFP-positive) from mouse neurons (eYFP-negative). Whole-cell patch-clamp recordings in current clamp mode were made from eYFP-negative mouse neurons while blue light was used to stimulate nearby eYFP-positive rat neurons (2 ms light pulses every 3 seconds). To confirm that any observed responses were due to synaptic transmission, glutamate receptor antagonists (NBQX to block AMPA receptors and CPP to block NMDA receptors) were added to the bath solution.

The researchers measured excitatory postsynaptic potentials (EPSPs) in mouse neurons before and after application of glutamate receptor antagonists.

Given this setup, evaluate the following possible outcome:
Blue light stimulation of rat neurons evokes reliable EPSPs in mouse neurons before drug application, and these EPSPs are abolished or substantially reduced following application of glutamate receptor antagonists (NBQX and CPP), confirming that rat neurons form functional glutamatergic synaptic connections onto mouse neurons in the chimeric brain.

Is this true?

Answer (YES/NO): YES